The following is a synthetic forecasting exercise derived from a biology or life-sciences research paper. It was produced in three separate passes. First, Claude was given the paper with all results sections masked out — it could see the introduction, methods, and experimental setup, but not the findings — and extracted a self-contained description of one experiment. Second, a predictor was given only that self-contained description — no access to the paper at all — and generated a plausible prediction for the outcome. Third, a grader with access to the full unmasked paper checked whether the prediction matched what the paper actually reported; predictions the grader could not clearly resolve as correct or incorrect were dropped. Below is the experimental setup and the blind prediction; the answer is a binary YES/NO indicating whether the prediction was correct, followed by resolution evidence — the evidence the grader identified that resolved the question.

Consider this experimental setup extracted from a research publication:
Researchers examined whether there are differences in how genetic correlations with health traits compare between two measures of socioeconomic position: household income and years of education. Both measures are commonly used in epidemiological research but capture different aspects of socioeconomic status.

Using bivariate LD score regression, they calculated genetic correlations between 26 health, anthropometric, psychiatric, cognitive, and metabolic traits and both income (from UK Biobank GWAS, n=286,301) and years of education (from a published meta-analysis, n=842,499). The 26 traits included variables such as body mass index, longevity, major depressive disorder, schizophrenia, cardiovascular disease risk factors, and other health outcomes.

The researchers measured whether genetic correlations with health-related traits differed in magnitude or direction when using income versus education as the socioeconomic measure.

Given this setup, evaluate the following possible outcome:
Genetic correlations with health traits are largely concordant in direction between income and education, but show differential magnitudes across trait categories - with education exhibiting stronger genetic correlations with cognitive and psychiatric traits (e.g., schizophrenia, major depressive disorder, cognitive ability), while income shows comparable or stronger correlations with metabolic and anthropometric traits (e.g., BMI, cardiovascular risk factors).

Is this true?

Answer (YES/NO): NO